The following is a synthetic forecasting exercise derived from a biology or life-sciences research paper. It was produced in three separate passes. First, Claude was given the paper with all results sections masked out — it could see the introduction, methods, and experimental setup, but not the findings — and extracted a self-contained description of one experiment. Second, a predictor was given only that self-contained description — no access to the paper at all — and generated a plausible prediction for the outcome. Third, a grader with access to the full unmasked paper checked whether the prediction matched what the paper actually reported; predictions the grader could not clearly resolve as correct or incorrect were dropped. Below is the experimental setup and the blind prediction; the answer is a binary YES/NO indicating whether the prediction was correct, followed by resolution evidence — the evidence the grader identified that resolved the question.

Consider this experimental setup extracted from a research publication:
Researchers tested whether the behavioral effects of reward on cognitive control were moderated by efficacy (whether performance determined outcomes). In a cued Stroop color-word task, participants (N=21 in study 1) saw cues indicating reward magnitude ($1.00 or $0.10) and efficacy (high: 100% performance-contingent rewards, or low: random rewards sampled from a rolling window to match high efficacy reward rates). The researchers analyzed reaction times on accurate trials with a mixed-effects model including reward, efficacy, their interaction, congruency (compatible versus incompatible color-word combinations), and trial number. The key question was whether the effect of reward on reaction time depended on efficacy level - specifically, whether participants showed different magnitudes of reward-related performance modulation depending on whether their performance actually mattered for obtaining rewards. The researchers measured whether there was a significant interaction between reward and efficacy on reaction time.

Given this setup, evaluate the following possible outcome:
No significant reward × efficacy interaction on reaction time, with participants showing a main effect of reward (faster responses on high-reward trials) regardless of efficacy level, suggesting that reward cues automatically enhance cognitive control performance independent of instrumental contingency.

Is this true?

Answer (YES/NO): YES